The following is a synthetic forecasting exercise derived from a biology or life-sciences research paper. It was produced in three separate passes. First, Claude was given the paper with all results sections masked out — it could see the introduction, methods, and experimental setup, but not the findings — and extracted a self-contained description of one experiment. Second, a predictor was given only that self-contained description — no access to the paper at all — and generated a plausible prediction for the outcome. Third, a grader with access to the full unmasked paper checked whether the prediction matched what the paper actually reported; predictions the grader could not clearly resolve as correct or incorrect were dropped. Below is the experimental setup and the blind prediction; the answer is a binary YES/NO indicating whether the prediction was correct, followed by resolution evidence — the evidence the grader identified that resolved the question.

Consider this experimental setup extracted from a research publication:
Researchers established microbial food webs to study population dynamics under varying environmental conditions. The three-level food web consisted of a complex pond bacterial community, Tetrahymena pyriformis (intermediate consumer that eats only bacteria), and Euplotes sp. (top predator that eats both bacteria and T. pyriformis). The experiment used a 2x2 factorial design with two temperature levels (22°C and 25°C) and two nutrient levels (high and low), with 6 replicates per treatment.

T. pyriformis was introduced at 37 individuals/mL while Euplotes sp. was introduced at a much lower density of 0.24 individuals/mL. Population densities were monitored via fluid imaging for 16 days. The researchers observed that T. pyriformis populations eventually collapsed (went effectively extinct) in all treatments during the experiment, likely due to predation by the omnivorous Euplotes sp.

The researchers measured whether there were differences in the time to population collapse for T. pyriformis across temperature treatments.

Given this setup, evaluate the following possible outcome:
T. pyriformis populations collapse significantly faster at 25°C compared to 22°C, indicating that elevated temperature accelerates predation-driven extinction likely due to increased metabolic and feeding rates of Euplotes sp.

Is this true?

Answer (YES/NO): YES